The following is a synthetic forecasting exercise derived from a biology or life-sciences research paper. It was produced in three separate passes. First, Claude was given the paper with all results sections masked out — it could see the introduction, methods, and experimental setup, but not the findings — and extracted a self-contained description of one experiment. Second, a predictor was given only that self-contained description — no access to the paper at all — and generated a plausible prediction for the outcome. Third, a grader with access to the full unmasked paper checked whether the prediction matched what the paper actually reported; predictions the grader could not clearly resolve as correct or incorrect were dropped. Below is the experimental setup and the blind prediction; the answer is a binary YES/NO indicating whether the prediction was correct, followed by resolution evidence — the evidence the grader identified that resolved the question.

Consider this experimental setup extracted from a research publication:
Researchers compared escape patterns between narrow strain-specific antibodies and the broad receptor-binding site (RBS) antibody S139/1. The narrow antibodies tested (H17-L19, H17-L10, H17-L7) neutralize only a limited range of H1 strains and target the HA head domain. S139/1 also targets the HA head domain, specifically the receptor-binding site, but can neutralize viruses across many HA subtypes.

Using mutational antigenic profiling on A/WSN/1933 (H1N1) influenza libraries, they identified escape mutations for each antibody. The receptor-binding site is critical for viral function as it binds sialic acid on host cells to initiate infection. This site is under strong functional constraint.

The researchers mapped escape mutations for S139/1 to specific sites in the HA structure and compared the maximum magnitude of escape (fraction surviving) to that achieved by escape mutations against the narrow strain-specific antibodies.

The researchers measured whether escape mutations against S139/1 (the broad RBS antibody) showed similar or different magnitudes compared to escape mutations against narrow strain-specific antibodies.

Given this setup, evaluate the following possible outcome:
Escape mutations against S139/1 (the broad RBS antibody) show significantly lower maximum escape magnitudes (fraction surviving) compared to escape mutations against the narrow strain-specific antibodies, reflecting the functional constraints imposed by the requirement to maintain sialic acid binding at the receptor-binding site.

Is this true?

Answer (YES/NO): NO